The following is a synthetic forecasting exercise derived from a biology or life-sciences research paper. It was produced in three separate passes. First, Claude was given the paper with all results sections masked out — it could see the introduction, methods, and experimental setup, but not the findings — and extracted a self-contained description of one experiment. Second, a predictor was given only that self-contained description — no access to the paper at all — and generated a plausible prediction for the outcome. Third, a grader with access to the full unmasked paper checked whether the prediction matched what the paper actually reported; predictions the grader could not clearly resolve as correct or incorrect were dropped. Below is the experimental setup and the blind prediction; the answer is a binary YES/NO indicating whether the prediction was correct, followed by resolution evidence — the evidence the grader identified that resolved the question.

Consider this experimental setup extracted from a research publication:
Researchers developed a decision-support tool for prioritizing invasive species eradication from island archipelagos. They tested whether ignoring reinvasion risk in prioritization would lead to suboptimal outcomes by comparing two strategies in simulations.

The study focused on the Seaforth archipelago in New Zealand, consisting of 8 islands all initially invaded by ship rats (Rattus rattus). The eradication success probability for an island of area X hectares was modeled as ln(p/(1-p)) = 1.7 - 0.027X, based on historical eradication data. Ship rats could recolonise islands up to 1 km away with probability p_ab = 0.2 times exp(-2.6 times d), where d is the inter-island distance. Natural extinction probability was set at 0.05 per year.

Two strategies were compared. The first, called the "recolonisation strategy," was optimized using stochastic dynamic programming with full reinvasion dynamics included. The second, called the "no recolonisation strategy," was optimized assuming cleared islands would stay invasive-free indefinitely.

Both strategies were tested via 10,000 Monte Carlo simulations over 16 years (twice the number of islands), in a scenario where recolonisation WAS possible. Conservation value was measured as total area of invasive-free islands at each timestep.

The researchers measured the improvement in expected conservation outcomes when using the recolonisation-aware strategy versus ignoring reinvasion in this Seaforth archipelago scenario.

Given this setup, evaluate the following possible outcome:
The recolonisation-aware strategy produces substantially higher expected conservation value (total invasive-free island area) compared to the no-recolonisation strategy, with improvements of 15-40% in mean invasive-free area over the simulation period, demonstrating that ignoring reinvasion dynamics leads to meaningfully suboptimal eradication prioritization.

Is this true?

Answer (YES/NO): NO